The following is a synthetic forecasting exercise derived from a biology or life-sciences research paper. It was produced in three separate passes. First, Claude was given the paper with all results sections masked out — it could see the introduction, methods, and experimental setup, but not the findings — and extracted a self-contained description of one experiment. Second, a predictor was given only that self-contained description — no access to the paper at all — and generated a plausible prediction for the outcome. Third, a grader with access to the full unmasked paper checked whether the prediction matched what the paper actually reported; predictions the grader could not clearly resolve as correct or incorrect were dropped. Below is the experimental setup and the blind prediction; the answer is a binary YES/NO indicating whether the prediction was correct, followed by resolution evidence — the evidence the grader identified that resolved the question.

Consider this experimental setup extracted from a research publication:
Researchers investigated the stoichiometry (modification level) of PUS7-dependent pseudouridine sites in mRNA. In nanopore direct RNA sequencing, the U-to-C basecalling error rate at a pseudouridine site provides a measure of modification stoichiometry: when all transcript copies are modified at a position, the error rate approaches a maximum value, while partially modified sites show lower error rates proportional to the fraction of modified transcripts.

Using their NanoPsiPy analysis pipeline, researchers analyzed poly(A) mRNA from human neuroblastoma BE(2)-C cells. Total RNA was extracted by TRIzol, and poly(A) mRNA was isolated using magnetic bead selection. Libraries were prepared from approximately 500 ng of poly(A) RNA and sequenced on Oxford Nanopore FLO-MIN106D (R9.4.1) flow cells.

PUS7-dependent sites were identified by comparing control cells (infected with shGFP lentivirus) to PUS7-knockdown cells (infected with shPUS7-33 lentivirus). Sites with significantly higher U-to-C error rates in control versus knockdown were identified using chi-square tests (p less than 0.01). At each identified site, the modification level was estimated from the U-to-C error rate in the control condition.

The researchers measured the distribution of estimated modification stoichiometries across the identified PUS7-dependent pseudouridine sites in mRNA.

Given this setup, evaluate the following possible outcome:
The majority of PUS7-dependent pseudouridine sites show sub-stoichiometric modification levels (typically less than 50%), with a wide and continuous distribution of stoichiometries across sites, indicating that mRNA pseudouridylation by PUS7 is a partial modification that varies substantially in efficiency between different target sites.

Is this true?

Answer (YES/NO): YES